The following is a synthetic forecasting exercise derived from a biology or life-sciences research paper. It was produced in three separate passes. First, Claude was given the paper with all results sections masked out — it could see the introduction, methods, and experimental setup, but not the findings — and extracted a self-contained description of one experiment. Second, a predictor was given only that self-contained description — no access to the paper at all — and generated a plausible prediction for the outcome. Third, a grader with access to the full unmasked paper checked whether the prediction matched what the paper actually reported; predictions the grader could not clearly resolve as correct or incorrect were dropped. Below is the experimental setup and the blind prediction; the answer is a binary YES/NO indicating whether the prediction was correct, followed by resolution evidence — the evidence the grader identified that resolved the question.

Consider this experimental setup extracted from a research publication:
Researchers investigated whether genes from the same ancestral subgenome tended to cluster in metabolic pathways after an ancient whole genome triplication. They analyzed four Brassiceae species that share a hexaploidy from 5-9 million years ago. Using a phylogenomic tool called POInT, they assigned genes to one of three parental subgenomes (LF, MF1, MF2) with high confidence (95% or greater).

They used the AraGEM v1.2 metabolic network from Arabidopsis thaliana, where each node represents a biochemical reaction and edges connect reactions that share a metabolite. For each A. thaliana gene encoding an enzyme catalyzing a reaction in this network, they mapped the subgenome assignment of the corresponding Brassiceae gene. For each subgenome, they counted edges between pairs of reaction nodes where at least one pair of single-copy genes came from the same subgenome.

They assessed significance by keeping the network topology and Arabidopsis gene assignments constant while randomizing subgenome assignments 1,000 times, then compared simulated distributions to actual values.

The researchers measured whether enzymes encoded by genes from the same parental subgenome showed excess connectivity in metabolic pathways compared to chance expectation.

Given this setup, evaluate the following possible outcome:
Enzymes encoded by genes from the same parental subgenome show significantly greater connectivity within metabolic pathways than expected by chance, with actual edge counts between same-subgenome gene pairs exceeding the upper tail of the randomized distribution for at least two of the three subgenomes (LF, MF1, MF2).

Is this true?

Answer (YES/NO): NO